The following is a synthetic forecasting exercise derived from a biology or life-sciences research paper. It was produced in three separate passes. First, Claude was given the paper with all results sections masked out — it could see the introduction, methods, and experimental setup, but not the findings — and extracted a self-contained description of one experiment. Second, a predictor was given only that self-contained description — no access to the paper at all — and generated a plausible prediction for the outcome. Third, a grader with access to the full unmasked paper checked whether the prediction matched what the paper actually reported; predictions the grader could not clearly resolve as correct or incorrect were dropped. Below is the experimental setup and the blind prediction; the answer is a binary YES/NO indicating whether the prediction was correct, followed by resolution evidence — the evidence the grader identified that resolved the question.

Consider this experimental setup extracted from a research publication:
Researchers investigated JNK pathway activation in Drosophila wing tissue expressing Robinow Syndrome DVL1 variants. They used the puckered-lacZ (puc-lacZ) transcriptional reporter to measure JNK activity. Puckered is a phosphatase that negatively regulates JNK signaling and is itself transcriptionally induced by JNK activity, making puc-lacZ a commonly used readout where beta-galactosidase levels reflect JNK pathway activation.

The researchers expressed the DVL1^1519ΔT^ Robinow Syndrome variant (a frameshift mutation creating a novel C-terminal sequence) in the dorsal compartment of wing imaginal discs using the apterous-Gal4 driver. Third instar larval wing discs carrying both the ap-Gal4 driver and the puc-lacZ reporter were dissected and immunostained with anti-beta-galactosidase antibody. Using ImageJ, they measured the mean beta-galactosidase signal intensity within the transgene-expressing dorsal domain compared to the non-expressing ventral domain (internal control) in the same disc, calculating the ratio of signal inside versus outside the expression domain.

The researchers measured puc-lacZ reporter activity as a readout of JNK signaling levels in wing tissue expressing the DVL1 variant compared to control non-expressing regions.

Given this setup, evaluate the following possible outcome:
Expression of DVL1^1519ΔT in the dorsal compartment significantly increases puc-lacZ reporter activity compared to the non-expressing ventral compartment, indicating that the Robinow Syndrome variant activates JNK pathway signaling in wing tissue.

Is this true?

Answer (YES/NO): YES